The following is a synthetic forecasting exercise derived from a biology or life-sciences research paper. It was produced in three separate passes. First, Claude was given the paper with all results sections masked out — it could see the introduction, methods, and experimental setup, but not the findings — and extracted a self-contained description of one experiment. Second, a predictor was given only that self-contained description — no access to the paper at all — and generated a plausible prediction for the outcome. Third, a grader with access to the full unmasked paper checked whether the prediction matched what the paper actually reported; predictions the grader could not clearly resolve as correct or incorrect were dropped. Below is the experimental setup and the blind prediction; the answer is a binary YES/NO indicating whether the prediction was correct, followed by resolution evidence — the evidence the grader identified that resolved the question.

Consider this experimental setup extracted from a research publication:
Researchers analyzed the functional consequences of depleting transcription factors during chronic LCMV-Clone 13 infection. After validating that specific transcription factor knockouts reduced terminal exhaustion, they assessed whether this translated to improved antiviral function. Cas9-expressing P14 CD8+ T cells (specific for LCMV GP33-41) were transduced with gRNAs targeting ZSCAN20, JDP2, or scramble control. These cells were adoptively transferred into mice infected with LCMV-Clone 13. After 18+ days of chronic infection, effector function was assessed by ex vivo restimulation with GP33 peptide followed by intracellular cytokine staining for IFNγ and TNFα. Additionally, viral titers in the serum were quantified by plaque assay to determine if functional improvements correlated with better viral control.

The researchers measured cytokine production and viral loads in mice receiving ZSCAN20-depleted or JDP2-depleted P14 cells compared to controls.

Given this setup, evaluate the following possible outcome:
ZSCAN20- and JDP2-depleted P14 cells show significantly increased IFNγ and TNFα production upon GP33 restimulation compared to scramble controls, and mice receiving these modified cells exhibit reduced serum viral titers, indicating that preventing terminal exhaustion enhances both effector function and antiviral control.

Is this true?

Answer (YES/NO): YES